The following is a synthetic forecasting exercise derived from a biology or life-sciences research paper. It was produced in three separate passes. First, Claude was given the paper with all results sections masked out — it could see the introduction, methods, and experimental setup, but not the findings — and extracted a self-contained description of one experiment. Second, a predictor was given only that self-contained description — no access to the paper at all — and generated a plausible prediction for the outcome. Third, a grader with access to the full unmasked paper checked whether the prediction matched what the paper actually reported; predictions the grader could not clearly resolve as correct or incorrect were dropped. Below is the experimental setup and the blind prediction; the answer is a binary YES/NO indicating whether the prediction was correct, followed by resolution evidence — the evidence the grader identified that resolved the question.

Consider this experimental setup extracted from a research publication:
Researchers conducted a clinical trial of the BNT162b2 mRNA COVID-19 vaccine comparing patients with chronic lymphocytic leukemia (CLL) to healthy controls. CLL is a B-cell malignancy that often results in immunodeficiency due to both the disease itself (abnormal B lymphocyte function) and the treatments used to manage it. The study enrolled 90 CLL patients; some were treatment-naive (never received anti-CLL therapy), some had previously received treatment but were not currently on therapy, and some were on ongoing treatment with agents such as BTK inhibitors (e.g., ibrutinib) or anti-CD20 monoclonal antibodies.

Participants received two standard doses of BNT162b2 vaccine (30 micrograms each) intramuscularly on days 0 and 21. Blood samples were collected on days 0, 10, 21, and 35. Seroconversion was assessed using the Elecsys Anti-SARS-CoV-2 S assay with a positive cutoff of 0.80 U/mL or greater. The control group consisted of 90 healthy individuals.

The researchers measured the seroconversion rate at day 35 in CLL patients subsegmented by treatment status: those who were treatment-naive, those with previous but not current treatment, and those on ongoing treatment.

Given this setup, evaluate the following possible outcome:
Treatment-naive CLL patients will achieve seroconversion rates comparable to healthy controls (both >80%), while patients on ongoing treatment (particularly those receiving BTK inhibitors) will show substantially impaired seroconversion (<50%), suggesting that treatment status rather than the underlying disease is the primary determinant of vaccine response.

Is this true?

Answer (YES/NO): YES